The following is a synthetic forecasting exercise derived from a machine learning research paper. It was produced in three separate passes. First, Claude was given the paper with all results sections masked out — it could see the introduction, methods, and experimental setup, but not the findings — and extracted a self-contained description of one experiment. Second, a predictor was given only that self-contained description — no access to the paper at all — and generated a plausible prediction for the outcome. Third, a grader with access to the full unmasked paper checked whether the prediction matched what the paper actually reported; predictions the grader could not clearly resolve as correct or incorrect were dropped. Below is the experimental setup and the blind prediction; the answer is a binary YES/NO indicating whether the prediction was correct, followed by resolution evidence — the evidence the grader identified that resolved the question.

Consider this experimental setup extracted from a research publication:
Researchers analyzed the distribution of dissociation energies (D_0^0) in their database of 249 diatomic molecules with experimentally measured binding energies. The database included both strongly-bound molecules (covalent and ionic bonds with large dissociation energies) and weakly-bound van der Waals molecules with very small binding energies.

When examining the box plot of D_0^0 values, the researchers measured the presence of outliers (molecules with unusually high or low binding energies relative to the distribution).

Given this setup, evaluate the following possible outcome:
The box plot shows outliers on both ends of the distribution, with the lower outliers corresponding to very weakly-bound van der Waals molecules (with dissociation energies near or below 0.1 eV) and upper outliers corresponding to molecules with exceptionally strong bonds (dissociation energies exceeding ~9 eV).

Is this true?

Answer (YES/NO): NO